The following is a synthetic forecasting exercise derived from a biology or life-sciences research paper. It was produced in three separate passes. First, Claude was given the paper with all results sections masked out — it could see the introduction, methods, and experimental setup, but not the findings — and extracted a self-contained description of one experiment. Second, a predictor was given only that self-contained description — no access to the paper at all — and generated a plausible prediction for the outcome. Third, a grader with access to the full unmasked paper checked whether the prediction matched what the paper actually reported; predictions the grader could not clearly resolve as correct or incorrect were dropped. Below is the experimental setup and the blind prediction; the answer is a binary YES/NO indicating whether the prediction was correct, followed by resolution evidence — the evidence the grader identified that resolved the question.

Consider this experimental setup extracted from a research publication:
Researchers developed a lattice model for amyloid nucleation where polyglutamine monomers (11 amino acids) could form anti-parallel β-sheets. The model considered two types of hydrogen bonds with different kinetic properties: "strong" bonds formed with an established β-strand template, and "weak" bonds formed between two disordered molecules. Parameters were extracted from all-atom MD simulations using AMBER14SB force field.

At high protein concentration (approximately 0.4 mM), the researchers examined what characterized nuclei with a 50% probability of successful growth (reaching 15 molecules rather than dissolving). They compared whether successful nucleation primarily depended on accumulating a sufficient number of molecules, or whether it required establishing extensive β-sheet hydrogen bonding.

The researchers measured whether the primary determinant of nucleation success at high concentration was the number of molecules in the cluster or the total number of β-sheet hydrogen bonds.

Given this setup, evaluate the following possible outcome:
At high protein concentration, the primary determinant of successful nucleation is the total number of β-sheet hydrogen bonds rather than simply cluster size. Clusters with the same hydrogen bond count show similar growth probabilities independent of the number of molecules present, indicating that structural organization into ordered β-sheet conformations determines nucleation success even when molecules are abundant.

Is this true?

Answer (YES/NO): NO